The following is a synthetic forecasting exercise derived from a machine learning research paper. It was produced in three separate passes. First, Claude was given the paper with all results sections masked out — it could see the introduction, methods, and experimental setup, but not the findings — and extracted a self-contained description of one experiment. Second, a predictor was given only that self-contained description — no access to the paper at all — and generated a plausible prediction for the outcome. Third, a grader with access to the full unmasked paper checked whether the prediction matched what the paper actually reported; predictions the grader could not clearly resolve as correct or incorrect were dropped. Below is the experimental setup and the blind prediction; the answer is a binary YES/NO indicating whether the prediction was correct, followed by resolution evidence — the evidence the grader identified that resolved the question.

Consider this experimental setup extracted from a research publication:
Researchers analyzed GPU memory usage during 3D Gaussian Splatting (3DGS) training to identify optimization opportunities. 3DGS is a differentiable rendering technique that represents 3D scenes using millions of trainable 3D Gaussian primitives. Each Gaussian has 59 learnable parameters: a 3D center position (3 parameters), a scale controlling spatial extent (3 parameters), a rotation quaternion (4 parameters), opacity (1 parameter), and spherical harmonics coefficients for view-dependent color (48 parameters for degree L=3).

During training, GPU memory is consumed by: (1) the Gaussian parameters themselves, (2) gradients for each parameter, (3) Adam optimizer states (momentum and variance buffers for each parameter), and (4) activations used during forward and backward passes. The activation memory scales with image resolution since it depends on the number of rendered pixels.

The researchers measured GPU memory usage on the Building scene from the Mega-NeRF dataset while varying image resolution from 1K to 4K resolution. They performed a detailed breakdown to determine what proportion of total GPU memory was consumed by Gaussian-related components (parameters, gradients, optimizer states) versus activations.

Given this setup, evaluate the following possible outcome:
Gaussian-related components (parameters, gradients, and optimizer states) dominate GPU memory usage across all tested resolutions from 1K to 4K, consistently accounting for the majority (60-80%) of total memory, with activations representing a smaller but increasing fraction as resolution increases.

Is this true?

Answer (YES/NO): NO